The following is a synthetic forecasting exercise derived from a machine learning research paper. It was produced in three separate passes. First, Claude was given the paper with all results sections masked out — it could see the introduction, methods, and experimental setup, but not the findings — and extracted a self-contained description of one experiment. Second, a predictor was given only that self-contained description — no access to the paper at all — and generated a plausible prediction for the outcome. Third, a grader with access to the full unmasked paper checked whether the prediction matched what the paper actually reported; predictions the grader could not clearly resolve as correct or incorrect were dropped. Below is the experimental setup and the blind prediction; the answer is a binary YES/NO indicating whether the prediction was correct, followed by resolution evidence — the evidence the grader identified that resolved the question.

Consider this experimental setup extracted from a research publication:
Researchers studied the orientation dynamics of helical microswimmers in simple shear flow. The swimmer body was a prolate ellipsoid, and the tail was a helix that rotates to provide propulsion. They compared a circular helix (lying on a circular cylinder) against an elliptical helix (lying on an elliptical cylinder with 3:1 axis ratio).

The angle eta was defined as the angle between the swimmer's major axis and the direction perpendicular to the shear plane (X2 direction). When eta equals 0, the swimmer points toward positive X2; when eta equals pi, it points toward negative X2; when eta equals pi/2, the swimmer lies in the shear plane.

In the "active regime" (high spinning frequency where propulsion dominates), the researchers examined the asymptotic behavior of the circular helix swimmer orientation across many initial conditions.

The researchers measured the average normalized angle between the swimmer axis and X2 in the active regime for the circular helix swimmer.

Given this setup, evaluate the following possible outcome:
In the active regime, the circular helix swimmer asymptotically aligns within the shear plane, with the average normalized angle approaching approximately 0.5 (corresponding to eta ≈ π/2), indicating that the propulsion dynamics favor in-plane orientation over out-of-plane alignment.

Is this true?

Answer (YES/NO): NO